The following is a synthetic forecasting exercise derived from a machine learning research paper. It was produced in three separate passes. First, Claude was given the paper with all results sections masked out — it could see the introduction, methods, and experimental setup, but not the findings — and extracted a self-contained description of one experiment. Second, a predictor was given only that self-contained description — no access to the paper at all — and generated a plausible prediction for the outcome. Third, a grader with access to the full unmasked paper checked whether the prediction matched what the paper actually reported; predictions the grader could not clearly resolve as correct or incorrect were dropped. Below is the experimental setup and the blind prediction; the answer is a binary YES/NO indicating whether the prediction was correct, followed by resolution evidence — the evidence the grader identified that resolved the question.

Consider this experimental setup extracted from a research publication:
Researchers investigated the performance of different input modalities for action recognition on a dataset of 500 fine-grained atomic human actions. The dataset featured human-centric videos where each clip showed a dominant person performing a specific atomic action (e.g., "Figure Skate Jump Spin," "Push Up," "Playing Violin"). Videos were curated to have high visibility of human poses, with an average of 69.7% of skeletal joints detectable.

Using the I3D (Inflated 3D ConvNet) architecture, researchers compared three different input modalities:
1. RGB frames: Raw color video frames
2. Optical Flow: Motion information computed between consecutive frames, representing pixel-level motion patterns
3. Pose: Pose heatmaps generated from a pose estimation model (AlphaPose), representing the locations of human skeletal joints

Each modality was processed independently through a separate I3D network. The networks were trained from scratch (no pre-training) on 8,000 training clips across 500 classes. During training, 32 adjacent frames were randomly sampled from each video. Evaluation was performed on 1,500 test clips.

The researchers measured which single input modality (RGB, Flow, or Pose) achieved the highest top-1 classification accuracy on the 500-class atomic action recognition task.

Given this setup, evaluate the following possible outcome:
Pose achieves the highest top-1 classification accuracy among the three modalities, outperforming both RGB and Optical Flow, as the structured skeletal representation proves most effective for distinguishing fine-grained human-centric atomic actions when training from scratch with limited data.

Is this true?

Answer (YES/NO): YES